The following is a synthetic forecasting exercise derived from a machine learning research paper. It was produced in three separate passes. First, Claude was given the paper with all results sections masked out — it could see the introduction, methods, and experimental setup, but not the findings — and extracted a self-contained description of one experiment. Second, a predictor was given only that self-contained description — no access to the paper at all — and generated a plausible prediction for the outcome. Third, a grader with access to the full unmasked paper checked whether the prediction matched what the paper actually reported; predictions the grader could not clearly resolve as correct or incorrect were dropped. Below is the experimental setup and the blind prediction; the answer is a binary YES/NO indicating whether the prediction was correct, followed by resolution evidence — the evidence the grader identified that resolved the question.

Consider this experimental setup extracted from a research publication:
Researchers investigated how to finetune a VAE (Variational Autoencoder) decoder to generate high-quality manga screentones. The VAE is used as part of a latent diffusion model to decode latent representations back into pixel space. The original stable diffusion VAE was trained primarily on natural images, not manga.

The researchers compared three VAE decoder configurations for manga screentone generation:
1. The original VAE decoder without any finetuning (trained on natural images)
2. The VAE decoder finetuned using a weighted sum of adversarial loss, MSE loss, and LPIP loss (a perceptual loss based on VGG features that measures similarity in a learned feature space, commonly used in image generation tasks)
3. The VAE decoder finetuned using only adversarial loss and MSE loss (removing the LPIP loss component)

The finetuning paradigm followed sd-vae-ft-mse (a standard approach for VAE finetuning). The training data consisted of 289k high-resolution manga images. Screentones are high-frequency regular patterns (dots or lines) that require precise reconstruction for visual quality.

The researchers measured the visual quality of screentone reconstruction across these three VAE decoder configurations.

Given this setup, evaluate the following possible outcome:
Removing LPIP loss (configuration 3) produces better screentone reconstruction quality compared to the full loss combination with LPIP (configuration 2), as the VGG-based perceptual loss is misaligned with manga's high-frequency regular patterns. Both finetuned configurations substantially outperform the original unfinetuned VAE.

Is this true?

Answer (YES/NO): NO